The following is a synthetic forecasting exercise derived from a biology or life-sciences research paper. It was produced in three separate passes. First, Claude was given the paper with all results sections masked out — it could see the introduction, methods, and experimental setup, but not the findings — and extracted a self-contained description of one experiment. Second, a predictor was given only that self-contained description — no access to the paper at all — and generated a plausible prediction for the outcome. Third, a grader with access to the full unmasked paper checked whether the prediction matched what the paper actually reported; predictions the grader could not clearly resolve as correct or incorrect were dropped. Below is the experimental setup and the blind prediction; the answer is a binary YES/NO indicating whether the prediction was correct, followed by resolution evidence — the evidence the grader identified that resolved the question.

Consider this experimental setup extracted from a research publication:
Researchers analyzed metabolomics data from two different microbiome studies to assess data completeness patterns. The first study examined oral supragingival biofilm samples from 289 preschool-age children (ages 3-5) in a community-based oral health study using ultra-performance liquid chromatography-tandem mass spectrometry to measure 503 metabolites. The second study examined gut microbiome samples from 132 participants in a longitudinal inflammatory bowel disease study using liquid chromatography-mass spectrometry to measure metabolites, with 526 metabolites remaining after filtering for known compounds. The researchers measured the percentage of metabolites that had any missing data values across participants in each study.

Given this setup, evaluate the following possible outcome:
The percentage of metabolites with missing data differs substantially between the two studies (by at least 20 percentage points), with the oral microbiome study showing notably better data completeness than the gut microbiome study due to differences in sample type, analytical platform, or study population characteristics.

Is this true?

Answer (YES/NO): NO